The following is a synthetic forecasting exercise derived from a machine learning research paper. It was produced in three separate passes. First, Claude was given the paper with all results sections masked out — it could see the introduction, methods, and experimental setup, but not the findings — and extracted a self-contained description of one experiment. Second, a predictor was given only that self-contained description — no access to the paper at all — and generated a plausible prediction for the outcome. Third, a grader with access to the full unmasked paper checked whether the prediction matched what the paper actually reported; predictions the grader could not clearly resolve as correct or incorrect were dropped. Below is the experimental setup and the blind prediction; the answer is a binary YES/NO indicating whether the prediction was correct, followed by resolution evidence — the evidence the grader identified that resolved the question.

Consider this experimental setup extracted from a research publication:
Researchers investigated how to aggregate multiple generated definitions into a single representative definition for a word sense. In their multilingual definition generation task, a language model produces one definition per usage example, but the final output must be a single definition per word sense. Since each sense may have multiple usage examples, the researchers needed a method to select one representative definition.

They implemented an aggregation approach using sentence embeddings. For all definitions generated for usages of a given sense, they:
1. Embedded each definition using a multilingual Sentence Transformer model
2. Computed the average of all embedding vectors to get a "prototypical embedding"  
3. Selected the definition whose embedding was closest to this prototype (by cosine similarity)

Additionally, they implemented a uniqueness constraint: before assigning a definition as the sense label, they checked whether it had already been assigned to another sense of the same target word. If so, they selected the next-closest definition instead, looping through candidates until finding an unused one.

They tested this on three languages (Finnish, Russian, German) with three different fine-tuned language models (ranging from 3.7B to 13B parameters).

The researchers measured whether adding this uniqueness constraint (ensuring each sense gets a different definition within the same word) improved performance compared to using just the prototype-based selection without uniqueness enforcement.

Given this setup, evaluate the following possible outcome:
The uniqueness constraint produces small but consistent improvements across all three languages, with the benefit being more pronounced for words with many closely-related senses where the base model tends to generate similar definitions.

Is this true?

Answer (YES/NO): NO